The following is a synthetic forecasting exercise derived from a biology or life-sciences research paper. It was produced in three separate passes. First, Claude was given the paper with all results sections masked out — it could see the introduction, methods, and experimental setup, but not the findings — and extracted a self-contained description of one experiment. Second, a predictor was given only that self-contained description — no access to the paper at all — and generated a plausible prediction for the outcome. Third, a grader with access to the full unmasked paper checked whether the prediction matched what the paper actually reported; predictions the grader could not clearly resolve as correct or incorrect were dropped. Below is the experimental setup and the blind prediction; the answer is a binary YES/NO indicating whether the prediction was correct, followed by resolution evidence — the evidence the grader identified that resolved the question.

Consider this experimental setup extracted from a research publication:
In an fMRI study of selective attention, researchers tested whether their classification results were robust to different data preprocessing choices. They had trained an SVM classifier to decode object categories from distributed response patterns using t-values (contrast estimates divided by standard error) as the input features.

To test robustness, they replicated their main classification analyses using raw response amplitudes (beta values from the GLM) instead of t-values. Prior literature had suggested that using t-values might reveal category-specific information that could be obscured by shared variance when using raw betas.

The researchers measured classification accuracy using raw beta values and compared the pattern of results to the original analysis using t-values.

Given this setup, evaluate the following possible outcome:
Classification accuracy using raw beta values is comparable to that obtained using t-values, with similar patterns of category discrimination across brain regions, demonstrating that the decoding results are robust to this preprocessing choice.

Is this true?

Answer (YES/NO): YES